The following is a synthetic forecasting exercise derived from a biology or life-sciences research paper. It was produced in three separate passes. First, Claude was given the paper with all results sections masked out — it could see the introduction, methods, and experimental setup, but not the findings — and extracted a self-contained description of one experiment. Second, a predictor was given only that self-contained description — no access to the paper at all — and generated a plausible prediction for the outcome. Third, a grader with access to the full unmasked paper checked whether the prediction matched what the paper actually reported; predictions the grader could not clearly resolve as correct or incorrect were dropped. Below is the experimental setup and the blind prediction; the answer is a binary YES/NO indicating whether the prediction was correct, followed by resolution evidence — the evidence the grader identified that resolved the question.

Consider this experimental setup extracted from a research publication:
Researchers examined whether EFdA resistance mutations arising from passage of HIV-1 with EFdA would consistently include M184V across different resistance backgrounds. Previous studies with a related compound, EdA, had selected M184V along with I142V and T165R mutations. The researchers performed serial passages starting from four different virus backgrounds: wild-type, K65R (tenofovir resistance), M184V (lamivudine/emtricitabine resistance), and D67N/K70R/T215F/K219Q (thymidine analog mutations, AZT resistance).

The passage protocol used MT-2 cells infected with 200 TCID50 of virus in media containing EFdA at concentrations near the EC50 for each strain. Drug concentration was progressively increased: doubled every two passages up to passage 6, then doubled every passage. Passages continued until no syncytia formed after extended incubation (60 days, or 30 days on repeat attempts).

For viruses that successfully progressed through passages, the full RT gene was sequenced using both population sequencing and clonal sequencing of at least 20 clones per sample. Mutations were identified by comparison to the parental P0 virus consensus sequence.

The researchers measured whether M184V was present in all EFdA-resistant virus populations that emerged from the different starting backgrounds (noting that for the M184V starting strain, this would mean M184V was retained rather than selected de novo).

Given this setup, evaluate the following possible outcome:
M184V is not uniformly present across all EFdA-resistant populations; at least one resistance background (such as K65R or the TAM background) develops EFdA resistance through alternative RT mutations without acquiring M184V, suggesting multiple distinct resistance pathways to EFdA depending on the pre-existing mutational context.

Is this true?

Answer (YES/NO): NO